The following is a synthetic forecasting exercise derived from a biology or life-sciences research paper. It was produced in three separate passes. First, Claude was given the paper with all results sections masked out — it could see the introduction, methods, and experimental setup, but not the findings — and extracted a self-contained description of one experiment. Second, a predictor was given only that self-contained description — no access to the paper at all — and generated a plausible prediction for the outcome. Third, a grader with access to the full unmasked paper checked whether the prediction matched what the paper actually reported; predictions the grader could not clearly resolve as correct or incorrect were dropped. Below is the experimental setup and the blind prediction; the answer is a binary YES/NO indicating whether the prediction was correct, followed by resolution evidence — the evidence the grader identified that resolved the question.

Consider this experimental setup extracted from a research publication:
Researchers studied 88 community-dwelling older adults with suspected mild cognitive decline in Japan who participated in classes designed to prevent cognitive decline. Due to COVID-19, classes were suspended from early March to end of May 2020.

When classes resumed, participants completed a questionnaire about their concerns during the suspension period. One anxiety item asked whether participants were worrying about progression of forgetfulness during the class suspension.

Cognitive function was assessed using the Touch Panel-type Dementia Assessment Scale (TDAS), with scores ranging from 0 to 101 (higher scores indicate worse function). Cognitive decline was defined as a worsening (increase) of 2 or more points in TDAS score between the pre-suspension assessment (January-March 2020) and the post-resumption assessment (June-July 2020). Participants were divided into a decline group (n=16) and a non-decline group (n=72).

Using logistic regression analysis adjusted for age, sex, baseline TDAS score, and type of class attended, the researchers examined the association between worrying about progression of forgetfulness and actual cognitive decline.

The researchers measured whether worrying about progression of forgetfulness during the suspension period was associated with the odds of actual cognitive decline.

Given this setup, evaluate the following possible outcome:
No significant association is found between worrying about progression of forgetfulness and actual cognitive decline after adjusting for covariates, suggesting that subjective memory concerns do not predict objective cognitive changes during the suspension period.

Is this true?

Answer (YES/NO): YES